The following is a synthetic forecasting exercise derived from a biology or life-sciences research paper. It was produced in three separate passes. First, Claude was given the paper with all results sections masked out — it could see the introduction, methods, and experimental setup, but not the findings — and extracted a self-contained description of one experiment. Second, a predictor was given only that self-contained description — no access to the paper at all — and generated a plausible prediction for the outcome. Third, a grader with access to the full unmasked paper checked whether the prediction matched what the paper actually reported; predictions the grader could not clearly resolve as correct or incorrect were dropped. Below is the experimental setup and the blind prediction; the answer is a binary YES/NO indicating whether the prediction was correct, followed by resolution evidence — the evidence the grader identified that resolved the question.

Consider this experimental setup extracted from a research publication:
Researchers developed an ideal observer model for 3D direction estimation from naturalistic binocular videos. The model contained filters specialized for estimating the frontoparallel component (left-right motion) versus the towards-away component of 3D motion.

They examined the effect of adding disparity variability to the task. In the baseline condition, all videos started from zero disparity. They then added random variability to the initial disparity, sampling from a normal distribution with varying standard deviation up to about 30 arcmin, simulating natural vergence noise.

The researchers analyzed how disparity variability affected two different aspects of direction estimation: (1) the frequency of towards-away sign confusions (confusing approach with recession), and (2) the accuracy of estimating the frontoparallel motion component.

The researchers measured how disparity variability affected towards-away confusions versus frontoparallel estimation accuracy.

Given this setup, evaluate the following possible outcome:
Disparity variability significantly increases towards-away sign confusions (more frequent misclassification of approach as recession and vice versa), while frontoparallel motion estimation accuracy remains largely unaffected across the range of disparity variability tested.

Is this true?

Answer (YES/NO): YES